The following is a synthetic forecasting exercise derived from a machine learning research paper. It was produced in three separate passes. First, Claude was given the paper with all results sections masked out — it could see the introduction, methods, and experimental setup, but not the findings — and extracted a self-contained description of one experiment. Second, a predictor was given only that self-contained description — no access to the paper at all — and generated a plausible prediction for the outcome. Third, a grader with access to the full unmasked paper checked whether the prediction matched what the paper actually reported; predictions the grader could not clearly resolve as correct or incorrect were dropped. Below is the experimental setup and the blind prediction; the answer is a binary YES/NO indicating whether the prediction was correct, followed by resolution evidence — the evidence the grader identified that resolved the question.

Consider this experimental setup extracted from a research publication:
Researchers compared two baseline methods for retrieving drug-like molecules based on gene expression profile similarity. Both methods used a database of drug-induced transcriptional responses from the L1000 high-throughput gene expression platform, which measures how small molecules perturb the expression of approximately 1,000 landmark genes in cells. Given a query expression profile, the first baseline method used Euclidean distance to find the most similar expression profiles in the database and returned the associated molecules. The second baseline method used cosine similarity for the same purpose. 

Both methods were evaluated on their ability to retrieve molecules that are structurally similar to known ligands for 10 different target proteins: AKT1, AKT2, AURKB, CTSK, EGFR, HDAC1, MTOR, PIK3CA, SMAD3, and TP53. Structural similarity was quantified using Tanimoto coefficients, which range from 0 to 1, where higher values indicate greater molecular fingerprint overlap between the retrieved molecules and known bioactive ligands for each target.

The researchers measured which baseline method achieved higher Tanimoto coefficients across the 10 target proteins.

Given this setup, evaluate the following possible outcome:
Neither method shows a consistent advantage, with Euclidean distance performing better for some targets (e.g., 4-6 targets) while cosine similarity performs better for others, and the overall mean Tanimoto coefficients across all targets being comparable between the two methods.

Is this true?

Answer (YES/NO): NO